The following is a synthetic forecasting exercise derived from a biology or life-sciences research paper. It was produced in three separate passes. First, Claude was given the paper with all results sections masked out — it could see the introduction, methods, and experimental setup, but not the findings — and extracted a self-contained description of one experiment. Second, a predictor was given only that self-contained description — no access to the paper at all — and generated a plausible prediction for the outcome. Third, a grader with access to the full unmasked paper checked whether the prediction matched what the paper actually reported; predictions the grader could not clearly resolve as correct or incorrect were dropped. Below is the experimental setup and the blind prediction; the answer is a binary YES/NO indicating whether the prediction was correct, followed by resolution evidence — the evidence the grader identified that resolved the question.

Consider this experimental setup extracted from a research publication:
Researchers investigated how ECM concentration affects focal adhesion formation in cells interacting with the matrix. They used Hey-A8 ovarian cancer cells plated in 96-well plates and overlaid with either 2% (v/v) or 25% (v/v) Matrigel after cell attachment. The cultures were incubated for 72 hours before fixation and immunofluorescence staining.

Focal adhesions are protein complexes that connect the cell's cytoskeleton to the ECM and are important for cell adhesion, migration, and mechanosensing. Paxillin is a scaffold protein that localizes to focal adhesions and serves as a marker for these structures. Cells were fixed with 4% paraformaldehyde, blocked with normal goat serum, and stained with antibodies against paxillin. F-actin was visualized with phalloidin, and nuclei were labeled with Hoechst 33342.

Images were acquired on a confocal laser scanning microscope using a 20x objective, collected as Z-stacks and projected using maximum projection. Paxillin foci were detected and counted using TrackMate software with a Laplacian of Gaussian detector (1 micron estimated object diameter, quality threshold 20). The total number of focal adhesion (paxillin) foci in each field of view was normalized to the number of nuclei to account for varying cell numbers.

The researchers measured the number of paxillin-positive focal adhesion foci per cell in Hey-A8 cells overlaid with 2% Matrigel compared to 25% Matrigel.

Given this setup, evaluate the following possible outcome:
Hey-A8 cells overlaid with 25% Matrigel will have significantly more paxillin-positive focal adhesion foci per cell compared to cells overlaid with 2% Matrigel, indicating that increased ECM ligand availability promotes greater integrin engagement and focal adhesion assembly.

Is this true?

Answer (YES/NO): YES